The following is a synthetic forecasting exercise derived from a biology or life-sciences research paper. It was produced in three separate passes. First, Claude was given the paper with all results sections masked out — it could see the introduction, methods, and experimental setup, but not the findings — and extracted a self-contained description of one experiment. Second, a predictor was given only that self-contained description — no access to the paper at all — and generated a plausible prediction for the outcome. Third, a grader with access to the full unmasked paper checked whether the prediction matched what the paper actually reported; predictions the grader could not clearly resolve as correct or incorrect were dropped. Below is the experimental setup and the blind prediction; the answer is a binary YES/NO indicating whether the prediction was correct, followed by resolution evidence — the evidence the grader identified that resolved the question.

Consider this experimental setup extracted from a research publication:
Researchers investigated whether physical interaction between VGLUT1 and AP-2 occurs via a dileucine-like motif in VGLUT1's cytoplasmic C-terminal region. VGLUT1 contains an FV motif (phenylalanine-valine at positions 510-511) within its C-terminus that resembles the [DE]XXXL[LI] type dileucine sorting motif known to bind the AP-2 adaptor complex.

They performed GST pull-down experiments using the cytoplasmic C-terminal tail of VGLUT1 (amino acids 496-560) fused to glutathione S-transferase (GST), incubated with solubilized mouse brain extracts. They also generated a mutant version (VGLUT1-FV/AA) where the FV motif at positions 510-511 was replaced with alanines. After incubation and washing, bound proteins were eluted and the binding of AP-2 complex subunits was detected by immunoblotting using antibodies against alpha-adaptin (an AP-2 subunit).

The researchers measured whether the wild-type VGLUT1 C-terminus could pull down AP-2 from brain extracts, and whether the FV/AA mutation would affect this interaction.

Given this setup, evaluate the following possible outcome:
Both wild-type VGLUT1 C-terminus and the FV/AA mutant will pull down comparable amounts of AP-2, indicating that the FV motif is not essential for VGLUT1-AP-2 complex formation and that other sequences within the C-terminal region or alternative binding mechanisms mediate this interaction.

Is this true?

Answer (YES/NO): NO